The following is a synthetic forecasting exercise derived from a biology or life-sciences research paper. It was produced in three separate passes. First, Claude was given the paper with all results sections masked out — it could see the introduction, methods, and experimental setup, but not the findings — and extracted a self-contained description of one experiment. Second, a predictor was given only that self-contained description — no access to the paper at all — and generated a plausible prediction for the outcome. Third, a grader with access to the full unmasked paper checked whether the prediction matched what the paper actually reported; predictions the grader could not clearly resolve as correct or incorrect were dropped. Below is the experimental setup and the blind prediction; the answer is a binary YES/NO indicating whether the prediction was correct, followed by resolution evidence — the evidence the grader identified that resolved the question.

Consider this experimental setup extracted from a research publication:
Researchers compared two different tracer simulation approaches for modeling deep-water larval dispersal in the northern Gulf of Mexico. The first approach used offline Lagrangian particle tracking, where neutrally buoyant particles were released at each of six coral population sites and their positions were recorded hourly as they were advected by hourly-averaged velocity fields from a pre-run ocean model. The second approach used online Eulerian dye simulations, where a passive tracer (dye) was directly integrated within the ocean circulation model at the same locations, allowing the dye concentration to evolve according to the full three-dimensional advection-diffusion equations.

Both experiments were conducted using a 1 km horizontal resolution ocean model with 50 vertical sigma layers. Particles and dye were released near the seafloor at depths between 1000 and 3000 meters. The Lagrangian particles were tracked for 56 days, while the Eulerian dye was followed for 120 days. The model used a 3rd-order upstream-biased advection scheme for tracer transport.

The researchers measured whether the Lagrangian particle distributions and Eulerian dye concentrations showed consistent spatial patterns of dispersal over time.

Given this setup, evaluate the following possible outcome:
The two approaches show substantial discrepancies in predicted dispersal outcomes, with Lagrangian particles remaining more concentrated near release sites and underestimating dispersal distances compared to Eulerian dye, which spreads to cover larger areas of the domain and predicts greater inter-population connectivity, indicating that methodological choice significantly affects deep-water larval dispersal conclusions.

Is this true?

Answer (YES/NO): NO